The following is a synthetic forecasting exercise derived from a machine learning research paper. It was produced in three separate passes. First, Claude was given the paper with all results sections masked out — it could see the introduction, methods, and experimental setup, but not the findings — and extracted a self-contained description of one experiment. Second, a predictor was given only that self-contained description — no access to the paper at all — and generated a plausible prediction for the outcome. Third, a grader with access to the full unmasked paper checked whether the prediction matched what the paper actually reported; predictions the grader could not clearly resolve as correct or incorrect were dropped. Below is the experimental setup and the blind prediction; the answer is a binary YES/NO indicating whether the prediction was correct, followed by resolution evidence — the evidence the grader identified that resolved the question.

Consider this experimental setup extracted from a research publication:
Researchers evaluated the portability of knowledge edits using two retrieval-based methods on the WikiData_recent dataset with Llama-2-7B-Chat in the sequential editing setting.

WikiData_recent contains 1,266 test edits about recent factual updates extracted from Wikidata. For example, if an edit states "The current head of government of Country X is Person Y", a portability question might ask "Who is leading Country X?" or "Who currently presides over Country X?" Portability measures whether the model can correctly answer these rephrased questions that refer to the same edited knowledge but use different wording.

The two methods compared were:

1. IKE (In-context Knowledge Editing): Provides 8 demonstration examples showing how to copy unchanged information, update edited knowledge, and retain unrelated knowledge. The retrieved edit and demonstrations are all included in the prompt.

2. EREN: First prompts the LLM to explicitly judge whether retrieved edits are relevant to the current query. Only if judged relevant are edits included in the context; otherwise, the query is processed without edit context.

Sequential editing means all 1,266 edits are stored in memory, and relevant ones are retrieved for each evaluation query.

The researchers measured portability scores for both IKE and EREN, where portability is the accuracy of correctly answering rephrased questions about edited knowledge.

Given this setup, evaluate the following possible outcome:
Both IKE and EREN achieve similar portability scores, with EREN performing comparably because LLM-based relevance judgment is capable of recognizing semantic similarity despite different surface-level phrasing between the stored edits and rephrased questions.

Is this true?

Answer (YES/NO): NO